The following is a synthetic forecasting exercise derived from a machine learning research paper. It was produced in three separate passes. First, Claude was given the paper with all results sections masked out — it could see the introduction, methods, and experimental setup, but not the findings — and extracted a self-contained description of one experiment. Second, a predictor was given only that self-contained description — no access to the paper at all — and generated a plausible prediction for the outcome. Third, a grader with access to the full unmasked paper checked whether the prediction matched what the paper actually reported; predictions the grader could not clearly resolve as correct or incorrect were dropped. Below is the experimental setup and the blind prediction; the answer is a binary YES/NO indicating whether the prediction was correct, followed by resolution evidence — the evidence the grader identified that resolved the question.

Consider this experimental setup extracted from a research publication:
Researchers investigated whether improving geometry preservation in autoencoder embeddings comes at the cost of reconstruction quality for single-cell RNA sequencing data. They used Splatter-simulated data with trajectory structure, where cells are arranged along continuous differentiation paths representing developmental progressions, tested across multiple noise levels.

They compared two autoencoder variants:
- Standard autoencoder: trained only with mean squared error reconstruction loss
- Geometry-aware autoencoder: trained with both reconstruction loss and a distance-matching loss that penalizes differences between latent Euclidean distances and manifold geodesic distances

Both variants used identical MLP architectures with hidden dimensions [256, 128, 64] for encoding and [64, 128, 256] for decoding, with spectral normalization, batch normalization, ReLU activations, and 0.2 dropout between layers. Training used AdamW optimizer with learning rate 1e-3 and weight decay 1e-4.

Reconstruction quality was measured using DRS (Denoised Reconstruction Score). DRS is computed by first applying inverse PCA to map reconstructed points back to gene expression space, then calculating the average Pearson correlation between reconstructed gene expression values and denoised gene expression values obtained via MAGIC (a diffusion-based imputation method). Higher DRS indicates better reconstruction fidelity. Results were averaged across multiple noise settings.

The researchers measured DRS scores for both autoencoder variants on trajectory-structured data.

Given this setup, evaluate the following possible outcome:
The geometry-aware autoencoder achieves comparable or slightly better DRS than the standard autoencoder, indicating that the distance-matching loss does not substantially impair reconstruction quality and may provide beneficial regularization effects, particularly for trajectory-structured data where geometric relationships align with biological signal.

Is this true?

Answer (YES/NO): NO